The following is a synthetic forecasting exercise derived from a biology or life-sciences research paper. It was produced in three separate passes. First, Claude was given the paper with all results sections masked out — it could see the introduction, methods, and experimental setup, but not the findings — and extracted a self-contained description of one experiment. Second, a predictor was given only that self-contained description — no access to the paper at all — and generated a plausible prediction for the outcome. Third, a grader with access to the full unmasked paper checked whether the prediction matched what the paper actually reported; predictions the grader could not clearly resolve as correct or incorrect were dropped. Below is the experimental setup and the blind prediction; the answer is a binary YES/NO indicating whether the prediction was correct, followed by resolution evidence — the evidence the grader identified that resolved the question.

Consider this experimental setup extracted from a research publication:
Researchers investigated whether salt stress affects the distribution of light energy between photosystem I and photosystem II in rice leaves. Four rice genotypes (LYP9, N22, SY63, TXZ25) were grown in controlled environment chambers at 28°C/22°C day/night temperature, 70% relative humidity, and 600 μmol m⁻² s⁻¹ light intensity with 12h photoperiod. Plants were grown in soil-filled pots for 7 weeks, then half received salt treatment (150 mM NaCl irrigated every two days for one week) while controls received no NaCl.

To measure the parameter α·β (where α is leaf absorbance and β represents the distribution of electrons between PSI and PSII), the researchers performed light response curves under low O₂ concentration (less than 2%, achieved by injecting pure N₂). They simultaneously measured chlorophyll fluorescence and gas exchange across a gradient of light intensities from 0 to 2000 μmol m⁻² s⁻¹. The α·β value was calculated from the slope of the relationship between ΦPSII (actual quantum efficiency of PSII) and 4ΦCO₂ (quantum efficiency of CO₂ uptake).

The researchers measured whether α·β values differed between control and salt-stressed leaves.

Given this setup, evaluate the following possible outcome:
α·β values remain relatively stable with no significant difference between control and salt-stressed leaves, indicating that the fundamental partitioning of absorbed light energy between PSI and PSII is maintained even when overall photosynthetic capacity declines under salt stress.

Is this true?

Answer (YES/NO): YES